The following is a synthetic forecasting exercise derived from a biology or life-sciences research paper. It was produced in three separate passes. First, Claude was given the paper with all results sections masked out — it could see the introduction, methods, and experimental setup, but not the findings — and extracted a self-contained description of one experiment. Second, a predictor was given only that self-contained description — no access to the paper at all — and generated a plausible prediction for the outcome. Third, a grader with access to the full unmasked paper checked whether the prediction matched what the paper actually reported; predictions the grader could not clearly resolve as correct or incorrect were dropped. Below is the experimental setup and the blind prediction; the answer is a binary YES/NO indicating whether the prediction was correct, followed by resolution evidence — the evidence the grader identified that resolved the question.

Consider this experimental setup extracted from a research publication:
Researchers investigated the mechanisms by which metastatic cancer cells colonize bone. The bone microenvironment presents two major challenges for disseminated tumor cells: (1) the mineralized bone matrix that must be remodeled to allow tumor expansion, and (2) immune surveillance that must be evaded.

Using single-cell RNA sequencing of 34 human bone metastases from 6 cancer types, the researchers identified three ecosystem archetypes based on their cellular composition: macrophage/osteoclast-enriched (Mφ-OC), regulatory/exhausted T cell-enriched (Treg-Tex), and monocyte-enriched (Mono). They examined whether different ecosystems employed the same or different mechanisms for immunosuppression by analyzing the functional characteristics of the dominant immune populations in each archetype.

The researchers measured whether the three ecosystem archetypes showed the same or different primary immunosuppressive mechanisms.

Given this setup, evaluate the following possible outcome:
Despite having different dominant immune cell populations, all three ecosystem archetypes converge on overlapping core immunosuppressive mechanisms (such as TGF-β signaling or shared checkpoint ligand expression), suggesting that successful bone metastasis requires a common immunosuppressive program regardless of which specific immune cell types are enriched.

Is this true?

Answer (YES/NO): NO